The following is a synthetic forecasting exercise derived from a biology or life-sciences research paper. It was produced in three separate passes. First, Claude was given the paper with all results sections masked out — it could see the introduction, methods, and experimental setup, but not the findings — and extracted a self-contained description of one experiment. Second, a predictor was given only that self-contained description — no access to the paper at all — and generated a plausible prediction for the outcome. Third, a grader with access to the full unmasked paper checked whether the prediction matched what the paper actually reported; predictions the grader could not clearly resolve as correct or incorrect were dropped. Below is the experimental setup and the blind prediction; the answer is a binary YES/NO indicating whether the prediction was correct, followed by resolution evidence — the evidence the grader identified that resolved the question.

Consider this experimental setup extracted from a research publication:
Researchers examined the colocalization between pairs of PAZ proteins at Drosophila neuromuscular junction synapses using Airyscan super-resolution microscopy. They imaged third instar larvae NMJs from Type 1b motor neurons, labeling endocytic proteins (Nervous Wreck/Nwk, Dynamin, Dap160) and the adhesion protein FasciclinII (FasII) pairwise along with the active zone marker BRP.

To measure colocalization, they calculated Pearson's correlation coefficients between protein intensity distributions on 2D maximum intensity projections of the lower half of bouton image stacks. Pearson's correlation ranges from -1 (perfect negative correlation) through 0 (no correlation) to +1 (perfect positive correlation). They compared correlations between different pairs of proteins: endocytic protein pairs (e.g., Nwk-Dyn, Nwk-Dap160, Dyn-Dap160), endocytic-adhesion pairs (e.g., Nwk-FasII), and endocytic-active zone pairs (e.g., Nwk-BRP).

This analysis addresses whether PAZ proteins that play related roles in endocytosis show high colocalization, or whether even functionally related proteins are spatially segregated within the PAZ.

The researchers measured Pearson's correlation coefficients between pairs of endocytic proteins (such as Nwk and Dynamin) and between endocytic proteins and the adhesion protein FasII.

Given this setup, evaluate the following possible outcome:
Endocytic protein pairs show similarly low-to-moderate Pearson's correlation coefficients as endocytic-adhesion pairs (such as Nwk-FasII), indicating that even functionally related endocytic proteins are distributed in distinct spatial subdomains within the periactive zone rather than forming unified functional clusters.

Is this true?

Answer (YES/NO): YES